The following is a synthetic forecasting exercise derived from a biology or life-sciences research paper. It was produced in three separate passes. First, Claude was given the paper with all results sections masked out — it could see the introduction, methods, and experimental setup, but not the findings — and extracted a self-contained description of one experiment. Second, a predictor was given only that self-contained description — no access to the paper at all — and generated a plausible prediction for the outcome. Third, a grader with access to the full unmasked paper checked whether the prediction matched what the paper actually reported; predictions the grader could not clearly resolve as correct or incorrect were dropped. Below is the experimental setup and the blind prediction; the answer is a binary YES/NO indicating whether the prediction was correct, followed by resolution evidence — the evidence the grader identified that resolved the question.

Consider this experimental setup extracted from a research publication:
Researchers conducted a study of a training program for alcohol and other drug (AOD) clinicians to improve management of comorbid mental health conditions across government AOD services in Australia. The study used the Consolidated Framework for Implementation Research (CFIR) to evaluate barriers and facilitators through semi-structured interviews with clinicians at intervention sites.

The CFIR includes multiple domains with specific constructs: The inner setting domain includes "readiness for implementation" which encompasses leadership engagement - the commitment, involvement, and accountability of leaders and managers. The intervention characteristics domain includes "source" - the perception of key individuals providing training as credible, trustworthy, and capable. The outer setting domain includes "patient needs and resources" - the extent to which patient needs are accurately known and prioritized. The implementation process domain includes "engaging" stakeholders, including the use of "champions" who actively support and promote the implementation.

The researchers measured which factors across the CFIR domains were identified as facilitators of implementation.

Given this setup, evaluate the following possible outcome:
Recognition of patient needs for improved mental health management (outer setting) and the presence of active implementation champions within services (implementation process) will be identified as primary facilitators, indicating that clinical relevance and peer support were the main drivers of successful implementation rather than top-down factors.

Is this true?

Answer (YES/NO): NO